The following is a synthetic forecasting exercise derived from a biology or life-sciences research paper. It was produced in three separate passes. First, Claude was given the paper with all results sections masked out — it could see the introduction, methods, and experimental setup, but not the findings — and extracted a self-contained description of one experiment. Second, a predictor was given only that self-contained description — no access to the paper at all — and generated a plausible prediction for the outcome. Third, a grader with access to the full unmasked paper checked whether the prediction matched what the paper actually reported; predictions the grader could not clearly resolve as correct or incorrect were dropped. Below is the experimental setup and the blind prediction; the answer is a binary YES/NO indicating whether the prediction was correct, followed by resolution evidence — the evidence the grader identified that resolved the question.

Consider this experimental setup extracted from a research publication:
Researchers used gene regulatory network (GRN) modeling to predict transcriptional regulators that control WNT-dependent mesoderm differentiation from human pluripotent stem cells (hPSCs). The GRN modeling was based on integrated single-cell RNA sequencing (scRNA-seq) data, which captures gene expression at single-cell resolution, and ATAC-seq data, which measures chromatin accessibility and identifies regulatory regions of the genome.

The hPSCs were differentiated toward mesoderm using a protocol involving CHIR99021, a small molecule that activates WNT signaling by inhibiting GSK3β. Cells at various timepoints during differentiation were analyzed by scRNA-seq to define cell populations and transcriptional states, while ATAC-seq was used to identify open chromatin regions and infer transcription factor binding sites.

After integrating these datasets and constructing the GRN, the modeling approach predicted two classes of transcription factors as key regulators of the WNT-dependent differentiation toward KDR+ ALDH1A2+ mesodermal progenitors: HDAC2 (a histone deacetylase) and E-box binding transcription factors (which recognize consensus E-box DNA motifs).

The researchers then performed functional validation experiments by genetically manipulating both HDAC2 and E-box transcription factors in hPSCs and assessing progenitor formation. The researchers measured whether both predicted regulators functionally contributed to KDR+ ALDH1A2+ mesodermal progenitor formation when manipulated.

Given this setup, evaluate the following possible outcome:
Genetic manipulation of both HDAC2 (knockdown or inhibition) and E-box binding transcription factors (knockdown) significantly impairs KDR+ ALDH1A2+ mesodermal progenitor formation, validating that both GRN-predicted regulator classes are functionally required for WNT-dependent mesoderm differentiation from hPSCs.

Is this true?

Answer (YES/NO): NO